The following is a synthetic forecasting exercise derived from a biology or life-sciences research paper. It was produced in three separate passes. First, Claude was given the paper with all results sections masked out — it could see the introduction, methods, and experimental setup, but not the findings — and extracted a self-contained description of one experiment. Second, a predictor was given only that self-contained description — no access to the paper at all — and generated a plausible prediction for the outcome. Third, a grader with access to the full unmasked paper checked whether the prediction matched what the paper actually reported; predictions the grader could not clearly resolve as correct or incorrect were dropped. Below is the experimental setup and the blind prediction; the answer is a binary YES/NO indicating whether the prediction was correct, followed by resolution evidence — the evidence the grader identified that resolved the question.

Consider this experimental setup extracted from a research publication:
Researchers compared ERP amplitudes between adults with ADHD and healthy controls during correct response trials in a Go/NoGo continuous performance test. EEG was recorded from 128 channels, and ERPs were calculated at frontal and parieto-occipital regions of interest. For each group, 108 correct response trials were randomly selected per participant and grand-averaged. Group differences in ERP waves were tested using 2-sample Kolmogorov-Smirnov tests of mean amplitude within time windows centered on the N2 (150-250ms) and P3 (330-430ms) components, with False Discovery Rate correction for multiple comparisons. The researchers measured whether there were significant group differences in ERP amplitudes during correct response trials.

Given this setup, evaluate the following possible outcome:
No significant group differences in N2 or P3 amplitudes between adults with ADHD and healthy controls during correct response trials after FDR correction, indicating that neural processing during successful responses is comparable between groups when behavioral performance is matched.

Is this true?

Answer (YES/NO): NO